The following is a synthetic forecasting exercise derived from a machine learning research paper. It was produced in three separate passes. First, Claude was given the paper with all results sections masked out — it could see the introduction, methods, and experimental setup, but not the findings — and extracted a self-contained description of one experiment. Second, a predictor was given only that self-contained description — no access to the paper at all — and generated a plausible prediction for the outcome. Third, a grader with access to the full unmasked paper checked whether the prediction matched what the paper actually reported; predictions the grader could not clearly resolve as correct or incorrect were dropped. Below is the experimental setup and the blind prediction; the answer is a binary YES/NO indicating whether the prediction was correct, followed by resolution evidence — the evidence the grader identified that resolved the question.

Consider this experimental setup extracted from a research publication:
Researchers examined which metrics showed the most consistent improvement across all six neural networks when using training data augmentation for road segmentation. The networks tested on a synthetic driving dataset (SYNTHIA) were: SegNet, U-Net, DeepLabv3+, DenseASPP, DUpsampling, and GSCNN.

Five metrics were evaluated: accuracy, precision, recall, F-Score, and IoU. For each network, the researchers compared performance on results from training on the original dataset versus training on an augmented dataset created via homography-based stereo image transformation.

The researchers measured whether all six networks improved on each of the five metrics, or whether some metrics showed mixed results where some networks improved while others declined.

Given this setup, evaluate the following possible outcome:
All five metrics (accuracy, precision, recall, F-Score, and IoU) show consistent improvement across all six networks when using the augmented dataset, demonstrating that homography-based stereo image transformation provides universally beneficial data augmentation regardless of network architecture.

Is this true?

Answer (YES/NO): NO